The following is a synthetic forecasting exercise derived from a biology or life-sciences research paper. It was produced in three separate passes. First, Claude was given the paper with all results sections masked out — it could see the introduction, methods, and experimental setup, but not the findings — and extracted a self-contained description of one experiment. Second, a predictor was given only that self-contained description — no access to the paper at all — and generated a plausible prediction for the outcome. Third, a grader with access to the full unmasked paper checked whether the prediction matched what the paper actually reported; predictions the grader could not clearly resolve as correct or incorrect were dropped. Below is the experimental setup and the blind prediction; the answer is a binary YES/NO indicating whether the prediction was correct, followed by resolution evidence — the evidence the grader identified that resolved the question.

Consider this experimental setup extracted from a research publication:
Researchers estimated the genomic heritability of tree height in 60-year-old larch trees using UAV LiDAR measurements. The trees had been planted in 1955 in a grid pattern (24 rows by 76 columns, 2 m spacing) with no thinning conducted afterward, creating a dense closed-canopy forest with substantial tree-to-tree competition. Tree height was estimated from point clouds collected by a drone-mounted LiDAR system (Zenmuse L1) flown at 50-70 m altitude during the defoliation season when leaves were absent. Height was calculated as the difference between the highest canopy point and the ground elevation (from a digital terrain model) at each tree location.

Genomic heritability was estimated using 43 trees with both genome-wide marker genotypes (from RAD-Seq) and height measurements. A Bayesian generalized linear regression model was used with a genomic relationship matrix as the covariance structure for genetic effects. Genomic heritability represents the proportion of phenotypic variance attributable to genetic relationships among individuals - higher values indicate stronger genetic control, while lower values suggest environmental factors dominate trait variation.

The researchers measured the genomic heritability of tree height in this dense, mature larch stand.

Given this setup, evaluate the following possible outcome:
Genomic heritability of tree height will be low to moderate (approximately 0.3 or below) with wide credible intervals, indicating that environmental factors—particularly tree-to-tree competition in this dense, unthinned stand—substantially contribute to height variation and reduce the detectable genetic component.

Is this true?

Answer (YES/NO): NO